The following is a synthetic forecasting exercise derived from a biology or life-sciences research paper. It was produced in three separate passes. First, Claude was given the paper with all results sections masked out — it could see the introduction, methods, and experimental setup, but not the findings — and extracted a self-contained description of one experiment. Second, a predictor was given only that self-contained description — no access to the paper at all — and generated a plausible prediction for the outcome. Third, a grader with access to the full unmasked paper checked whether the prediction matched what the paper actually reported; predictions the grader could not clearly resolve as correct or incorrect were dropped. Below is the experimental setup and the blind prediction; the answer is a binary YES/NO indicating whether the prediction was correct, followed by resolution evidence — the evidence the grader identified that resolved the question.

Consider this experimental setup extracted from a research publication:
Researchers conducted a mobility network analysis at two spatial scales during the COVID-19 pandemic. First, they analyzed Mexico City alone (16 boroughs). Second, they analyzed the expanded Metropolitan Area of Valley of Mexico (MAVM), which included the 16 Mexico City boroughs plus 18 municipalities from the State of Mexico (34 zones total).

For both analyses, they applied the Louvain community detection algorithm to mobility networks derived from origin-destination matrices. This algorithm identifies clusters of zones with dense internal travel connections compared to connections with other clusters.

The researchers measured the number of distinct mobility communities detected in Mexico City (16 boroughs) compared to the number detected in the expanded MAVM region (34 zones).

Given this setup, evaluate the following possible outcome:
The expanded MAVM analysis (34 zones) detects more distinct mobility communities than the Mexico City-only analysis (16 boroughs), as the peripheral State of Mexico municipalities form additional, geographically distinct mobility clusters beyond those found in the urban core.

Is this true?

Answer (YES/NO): YES